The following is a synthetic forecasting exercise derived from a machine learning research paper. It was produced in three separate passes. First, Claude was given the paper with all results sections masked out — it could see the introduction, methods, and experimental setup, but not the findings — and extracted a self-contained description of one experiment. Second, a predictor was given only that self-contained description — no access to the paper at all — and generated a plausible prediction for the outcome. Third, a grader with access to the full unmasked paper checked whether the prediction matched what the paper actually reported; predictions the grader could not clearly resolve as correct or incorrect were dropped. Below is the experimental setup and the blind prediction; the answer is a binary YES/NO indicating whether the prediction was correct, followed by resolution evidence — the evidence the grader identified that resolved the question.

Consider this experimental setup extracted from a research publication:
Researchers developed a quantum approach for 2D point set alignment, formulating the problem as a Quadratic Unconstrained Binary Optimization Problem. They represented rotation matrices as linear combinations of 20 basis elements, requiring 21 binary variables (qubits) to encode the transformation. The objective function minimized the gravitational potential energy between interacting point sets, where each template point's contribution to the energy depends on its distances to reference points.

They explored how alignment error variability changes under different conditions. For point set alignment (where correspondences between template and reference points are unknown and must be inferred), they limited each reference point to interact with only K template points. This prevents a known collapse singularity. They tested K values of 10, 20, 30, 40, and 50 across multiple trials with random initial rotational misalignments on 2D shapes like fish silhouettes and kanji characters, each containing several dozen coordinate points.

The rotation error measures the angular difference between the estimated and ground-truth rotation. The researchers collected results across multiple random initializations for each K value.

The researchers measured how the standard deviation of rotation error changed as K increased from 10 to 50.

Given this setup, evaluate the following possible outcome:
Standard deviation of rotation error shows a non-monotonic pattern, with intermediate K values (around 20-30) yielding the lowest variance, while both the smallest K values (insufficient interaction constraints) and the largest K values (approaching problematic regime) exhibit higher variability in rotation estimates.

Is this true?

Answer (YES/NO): NO